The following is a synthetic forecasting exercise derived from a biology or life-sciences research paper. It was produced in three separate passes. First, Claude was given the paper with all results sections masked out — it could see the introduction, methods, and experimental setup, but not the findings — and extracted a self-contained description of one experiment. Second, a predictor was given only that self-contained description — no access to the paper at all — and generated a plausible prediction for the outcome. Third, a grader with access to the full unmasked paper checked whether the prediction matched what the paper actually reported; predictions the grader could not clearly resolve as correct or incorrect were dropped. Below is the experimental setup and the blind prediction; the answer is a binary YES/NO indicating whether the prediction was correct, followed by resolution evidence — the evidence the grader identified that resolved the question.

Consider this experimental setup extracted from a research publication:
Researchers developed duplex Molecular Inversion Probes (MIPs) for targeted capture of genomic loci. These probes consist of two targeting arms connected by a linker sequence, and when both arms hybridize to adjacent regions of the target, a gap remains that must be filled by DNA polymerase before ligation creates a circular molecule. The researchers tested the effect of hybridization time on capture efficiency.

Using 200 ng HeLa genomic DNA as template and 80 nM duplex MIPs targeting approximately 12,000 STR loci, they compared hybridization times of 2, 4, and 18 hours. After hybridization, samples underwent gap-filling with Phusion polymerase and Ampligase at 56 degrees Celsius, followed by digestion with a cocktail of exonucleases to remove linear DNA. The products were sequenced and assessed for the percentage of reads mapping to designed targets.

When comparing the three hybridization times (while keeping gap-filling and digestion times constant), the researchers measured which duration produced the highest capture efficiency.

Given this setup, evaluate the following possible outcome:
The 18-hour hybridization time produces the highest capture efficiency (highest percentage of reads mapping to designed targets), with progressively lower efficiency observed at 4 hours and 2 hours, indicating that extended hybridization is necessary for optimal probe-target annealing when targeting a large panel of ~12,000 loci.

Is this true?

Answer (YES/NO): NO